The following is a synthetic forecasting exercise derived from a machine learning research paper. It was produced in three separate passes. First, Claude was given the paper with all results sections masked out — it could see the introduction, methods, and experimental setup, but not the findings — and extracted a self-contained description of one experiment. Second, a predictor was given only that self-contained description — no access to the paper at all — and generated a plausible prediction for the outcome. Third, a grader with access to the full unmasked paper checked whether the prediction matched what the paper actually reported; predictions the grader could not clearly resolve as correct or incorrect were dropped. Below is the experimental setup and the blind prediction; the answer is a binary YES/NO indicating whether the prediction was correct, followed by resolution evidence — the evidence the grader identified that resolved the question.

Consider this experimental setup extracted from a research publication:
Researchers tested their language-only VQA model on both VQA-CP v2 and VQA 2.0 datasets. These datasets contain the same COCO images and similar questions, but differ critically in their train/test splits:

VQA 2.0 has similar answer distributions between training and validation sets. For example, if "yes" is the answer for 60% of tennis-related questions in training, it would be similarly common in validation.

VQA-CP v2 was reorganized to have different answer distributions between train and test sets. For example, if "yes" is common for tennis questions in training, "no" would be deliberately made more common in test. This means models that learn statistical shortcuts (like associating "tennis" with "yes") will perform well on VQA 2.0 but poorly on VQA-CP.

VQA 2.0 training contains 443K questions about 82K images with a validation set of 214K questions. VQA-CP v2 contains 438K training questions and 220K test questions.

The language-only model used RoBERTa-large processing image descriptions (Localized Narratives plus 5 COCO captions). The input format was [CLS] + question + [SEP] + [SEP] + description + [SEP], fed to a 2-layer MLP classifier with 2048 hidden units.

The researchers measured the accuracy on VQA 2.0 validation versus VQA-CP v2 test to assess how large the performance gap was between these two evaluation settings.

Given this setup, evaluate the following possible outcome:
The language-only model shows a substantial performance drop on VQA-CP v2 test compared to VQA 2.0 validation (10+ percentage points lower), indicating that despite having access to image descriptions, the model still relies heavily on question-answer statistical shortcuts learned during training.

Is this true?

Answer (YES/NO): YES